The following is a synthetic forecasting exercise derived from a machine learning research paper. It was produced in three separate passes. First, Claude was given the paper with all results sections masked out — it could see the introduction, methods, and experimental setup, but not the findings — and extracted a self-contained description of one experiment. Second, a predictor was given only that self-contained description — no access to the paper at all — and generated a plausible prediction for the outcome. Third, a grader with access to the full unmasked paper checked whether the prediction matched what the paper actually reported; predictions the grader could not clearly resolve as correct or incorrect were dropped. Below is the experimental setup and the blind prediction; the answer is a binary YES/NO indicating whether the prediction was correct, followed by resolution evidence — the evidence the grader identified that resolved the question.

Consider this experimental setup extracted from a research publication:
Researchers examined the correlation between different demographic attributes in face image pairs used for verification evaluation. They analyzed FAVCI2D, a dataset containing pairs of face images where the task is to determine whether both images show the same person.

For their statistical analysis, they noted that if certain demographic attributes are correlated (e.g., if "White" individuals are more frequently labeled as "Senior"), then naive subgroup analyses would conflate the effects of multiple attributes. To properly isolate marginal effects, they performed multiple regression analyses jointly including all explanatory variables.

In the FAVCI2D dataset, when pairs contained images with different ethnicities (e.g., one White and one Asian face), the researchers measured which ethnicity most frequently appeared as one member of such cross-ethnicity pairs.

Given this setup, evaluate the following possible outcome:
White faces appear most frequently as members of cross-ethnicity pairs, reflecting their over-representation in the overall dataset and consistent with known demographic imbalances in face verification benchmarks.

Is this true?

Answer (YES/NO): YES